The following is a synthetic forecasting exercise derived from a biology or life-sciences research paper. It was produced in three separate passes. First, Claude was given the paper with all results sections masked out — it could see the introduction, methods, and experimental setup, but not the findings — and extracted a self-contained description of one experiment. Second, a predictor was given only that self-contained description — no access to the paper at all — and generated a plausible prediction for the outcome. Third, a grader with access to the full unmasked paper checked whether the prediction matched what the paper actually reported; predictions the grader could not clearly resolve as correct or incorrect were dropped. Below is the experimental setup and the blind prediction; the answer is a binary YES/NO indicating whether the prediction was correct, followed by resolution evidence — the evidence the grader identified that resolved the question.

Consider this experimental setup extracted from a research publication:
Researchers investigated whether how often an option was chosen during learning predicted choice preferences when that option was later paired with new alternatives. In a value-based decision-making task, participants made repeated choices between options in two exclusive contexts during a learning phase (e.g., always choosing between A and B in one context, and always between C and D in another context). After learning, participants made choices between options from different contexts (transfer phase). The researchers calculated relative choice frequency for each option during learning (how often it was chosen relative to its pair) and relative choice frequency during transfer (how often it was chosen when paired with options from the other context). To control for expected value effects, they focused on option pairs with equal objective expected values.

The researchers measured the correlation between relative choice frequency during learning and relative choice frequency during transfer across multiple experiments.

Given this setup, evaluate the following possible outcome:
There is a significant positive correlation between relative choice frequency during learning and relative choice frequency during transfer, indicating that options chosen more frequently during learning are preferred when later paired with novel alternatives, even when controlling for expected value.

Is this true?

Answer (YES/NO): YES